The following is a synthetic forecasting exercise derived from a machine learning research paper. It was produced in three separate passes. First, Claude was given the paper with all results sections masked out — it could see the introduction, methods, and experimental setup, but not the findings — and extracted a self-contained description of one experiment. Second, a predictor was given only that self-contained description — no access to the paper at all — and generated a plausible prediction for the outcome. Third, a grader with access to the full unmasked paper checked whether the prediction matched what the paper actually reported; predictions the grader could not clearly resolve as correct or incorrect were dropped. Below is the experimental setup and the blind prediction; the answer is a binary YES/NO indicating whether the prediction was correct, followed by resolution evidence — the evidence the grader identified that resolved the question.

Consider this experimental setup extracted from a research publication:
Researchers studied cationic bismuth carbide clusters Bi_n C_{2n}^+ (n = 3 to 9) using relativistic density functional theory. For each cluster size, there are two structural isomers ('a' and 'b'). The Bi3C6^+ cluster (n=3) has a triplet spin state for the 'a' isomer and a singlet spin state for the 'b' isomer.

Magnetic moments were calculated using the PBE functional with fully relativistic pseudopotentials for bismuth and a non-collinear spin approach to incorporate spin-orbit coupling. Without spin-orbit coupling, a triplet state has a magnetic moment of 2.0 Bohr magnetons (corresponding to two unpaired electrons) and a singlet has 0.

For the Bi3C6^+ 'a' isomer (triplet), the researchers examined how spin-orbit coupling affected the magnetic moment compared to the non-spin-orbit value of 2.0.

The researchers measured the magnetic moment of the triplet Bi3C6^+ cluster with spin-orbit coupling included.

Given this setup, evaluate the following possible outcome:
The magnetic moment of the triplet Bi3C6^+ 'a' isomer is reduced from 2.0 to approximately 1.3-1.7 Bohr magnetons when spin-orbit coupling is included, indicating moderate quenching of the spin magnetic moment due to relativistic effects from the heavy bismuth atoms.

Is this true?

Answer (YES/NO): NO